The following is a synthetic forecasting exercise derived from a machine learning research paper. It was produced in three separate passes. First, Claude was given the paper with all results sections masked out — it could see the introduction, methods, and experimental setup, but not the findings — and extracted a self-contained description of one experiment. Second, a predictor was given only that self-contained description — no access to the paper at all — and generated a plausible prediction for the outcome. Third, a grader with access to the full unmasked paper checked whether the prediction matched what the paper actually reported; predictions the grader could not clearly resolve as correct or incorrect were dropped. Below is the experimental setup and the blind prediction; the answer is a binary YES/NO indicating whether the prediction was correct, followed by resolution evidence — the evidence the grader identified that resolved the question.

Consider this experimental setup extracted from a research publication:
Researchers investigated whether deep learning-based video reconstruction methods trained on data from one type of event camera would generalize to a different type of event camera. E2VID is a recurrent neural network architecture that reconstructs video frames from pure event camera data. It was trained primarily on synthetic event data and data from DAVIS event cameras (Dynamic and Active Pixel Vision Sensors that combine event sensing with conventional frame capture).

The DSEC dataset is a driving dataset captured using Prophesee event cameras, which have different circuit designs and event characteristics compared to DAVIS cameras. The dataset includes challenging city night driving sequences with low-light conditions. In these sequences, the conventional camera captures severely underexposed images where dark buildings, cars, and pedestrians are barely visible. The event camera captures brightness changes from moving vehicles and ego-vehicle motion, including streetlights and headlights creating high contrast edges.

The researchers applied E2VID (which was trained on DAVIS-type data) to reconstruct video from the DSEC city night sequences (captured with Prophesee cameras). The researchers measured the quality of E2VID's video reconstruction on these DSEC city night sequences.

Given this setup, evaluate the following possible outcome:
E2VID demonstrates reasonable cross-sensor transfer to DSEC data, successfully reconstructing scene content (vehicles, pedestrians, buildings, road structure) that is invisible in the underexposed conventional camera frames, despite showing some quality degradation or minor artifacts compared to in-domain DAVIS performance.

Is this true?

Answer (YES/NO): NO